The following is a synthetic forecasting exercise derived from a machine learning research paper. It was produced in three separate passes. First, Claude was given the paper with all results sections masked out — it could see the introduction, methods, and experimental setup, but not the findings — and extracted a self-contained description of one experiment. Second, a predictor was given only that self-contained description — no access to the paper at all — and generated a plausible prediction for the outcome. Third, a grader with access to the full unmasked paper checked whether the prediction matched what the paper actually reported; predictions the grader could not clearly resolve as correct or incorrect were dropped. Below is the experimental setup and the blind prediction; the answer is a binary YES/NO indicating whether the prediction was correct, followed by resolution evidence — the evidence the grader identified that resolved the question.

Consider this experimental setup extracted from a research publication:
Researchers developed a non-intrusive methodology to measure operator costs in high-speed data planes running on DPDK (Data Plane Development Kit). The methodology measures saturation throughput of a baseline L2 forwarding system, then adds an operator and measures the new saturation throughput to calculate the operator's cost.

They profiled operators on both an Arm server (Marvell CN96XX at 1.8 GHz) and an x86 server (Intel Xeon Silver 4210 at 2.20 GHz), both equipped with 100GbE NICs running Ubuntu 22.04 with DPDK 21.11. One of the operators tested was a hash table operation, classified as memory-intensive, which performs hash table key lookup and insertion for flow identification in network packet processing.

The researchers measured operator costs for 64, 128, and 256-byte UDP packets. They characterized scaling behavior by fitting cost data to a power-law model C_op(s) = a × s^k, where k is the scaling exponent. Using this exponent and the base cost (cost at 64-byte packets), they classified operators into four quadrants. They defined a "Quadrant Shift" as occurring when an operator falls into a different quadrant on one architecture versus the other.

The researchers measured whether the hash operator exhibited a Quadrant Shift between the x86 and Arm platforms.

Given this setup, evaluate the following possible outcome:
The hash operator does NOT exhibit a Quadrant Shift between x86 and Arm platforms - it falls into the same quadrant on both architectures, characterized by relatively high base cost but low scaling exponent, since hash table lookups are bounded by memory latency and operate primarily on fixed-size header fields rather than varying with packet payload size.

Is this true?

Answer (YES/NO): NO